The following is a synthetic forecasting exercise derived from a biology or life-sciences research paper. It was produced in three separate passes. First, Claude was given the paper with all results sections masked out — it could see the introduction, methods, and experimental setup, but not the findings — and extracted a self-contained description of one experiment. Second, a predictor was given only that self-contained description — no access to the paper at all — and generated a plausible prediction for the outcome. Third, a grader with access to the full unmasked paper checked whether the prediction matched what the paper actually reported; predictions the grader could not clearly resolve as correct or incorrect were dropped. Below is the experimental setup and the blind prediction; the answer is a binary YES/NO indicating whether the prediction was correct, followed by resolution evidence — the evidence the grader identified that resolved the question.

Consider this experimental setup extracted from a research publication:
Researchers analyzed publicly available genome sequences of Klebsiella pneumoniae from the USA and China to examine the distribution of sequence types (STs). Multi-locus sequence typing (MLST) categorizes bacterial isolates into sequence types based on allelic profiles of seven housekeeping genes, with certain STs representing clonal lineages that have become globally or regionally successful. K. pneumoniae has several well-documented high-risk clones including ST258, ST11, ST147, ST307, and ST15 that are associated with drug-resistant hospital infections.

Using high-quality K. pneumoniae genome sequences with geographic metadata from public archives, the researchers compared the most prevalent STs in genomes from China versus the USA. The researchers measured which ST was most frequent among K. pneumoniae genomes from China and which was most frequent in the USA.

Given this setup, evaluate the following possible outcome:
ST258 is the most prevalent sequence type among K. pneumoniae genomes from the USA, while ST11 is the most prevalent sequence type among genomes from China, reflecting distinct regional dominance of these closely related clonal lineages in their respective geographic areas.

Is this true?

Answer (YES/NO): YES